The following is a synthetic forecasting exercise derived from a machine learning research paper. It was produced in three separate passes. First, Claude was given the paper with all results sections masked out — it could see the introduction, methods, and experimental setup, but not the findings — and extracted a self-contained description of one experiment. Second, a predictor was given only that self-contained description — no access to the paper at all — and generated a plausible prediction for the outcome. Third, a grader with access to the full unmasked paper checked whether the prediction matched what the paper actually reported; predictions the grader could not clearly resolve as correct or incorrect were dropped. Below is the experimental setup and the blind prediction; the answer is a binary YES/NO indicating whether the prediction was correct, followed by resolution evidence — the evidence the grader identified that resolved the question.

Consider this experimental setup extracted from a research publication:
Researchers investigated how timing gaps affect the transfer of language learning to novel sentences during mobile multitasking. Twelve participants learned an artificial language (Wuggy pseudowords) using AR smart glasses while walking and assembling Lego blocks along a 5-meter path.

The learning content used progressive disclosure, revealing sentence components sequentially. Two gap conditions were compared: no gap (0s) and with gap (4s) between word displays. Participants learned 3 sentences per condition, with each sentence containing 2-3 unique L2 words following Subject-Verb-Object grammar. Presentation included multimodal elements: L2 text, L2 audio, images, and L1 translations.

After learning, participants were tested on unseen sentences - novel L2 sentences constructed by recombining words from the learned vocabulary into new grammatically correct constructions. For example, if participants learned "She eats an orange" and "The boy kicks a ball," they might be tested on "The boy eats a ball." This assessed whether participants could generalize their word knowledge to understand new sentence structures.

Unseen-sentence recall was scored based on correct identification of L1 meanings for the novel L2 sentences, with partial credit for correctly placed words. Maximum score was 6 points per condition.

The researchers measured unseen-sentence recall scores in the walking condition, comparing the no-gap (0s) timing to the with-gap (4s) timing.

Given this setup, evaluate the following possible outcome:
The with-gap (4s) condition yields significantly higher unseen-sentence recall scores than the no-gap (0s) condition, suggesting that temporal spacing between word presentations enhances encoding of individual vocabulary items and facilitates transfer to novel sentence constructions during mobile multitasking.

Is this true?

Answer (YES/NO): NO